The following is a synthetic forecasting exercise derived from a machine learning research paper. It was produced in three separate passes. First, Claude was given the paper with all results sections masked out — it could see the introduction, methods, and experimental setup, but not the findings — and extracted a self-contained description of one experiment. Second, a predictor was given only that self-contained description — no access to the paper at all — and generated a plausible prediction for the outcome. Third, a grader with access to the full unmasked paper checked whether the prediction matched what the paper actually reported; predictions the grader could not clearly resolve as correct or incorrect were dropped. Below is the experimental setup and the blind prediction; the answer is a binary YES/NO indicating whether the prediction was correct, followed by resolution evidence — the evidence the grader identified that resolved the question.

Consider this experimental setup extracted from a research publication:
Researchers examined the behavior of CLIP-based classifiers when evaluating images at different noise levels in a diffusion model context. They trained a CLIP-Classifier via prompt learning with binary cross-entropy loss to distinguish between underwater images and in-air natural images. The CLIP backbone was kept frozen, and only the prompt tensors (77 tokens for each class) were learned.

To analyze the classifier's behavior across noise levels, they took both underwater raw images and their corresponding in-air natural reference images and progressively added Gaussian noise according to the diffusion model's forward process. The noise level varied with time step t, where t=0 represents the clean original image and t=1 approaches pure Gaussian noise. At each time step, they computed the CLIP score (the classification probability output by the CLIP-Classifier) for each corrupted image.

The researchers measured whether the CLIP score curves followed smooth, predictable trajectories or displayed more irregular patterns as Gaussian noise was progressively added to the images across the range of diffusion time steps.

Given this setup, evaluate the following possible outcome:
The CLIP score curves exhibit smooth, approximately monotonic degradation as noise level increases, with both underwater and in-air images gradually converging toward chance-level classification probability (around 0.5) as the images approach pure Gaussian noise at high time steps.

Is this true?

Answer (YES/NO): NO